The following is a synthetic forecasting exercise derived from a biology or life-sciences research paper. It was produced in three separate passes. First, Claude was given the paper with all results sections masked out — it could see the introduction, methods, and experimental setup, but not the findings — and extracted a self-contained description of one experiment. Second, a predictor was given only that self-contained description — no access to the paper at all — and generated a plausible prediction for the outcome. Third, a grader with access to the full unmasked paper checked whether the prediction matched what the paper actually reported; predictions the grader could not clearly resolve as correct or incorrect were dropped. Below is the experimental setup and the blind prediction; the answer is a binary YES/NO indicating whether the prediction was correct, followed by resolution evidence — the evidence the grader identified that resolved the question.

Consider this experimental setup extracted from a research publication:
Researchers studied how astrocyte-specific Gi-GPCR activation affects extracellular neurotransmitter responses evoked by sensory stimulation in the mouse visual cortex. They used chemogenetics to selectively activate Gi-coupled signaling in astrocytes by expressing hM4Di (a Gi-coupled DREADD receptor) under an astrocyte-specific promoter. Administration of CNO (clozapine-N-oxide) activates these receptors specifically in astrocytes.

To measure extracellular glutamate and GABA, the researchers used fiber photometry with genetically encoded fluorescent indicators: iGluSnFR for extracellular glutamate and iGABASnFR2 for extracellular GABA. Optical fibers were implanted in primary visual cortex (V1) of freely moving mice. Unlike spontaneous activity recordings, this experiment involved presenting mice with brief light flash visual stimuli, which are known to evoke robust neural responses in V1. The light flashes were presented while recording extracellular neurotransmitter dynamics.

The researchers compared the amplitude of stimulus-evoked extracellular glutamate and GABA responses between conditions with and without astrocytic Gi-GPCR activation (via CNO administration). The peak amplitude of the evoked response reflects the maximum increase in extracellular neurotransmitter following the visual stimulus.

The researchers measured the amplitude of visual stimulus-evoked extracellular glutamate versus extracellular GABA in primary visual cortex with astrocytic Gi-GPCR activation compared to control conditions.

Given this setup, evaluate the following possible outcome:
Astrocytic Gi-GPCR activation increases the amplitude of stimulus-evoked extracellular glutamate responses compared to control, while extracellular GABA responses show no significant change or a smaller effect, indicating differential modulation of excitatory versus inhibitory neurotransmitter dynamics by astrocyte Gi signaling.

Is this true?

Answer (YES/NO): YES